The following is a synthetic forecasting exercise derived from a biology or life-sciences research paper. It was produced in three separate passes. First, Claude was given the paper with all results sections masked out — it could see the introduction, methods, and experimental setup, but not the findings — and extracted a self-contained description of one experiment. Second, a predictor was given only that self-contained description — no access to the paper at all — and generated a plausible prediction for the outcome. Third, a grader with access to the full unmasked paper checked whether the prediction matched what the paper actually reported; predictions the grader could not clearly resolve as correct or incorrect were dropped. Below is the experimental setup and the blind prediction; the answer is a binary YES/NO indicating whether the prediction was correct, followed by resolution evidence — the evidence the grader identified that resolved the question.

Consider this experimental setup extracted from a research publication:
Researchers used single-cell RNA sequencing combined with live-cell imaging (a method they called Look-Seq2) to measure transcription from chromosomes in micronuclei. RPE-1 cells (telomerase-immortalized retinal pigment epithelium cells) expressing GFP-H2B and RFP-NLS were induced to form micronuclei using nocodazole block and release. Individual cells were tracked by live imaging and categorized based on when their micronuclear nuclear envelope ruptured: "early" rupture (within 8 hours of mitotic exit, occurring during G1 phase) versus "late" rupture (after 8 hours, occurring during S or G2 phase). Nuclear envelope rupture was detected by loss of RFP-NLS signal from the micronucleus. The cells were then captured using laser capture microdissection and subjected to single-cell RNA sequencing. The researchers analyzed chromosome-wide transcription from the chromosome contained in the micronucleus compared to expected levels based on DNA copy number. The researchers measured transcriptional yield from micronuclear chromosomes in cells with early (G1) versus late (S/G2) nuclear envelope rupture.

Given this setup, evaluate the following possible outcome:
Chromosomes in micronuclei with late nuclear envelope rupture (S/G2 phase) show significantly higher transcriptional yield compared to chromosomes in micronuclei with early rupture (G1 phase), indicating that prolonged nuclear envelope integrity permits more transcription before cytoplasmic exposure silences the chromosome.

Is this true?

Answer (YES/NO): NO